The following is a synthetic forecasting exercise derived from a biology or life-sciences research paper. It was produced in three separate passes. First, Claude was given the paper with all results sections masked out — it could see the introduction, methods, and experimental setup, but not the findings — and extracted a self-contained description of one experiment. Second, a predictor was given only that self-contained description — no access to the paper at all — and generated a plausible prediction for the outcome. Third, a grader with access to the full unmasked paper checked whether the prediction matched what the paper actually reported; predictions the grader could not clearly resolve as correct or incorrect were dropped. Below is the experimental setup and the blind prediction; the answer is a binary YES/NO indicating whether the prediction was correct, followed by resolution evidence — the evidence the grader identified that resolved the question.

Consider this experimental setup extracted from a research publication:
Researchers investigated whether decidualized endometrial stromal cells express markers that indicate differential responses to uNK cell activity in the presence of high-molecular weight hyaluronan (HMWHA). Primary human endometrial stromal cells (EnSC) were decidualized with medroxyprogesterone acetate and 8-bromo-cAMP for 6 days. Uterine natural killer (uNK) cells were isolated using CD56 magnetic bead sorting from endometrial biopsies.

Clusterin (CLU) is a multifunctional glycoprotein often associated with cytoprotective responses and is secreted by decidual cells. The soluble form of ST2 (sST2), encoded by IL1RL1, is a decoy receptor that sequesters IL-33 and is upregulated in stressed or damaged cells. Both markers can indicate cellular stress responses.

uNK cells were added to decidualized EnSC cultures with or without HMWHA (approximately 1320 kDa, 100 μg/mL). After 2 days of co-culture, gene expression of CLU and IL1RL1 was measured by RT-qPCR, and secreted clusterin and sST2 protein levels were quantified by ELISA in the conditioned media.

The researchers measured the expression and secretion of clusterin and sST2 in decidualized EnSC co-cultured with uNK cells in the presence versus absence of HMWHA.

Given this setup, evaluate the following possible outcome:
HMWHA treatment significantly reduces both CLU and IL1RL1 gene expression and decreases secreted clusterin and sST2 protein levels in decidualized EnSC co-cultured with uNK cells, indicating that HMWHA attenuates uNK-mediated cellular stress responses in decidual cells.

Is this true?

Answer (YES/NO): NO